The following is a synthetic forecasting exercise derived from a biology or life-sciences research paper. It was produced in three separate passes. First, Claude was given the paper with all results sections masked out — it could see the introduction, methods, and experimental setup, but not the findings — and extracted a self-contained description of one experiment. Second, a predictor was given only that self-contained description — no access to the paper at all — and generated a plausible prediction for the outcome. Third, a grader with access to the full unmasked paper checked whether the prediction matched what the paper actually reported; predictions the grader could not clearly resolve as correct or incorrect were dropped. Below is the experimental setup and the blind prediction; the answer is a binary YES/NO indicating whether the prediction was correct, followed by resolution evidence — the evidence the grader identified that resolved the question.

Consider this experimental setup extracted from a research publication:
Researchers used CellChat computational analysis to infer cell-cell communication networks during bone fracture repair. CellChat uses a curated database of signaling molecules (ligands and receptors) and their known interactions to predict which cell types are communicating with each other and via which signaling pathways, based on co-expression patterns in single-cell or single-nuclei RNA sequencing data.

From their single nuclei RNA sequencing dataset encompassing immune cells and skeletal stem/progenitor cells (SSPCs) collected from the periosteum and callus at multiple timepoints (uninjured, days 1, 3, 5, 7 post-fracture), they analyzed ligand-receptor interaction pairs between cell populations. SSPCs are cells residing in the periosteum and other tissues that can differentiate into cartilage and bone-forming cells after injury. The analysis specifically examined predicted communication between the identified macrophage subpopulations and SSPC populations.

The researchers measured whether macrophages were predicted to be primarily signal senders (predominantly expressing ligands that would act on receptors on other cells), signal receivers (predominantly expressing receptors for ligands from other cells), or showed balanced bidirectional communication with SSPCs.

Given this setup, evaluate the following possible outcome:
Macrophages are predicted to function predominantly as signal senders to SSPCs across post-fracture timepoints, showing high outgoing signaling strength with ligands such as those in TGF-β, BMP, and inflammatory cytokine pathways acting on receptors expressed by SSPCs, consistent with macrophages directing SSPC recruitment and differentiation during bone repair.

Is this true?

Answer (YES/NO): NO